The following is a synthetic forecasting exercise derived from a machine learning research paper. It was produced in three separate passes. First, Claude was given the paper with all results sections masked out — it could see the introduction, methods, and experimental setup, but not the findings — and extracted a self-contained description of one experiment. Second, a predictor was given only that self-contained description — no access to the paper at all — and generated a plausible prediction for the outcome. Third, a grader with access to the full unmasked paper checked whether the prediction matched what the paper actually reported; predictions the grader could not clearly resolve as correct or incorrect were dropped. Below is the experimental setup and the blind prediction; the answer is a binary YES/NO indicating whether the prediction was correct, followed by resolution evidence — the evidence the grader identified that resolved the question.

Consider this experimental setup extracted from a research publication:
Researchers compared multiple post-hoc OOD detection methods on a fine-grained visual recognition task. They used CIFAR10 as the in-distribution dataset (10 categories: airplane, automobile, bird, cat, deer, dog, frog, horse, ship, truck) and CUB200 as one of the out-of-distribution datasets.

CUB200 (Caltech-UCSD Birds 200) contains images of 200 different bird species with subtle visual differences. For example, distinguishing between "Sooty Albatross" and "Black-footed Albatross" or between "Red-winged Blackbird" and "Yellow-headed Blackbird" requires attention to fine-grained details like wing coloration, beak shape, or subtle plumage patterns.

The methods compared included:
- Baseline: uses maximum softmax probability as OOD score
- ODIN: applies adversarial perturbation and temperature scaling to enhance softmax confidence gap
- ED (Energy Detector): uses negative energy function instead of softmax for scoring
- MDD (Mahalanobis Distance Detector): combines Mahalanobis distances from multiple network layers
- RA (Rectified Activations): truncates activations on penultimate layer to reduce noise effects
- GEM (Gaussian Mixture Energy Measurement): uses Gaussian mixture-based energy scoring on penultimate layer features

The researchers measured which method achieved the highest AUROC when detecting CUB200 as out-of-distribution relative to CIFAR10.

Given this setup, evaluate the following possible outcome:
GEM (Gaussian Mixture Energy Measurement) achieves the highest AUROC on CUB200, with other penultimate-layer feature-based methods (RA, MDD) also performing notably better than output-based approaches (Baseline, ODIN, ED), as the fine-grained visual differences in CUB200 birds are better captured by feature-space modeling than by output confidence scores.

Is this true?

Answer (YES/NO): NO